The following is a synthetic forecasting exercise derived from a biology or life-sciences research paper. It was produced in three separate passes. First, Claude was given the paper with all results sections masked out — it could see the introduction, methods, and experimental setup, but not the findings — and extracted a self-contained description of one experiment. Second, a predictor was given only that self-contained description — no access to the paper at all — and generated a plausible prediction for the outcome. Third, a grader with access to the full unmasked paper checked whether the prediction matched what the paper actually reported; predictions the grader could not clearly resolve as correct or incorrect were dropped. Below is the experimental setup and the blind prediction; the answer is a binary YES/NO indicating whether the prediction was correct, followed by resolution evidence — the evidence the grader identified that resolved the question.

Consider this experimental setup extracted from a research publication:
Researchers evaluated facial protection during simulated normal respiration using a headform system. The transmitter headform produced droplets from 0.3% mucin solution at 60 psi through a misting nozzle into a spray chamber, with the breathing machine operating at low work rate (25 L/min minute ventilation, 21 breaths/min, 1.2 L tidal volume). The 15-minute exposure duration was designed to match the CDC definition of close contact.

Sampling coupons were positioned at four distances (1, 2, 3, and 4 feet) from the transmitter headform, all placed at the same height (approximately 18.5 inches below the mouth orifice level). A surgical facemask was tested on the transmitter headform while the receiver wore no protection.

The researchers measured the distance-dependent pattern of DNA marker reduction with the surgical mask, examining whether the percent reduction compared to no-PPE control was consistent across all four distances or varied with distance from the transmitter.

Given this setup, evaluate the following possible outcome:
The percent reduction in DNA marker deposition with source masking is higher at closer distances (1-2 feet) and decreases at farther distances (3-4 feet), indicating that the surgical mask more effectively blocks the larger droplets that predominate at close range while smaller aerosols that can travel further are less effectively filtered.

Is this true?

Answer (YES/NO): NO